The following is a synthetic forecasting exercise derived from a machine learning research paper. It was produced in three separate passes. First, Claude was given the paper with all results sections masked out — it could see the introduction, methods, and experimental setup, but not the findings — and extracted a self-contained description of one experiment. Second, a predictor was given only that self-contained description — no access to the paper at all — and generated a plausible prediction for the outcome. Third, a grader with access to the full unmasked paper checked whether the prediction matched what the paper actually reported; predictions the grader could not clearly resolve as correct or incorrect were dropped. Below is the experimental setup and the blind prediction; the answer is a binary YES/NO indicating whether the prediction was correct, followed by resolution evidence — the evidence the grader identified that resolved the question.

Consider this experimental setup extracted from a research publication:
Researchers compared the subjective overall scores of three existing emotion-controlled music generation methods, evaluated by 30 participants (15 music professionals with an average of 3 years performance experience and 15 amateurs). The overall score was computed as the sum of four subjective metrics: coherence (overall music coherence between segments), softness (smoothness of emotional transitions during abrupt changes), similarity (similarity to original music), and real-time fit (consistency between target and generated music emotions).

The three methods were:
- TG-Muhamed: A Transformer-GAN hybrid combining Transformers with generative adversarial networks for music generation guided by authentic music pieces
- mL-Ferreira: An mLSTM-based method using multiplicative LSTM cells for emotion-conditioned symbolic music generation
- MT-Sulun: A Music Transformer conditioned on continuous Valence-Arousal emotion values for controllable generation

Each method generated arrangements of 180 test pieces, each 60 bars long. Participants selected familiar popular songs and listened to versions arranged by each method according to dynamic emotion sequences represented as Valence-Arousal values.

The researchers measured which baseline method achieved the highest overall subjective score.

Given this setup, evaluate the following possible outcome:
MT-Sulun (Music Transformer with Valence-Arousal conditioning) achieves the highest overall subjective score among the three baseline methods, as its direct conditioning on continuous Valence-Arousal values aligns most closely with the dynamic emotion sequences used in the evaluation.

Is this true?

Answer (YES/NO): NO